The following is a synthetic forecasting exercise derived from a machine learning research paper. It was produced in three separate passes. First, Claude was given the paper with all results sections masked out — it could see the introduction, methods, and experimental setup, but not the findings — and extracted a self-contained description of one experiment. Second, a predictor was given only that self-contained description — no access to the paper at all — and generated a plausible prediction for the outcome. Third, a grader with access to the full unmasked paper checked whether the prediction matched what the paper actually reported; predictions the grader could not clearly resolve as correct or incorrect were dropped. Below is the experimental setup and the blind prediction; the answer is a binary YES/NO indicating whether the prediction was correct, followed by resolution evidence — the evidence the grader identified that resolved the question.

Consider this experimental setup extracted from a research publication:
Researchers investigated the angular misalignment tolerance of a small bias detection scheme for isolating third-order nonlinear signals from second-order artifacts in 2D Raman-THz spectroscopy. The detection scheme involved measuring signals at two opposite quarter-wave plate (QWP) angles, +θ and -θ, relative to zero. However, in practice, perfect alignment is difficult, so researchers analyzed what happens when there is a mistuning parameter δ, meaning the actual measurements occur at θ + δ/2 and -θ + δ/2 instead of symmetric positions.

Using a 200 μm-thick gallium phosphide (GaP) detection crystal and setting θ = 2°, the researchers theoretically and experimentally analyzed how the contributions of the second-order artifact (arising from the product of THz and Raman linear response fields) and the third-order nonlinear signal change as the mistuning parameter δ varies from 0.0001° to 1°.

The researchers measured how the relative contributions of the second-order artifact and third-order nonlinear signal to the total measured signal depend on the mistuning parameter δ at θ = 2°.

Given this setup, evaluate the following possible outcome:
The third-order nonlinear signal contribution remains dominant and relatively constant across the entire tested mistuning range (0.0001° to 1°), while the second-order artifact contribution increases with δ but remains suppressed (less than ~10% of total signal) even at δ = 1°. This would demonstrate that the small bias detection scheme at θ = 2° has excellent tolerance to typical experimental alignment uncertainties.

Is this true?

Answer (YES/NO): NO